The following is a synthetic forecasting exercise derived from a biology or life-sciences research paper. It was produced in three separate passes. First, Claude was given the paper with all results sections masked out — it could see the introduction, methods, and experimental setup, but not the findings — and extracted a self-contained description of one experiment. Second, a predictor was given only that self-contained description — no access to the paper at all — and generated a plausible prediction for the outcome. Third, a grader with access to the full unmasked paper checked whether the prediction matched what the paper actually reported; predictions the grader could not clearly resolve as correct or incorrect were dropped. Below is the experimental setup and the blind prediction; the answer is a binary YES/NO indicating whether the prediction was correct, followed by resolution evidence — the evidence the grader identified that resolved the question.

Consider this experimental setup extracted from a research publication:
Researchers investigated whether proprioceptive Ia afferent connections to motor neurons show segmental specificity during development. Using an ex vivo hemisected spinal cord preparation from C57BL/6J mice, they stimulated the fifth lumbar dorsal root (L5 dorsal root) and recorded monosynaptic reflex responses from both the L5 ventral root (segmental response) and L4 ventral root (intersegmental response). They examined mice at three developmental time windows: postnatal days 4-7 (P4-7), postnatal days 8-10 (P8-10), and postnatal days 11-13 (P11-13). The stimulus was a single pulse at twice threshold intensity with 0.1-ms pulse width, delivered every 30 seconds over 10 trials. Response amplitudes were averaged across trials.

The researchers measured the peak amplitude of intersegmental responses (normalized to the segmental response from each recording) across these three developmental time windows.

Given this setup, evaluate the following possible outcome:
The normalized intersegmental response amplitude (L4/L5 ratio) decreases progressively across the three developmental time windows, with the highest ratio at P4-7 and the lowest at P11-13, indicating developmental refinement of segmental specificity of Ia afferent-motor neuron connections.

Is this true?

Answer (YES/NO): YES